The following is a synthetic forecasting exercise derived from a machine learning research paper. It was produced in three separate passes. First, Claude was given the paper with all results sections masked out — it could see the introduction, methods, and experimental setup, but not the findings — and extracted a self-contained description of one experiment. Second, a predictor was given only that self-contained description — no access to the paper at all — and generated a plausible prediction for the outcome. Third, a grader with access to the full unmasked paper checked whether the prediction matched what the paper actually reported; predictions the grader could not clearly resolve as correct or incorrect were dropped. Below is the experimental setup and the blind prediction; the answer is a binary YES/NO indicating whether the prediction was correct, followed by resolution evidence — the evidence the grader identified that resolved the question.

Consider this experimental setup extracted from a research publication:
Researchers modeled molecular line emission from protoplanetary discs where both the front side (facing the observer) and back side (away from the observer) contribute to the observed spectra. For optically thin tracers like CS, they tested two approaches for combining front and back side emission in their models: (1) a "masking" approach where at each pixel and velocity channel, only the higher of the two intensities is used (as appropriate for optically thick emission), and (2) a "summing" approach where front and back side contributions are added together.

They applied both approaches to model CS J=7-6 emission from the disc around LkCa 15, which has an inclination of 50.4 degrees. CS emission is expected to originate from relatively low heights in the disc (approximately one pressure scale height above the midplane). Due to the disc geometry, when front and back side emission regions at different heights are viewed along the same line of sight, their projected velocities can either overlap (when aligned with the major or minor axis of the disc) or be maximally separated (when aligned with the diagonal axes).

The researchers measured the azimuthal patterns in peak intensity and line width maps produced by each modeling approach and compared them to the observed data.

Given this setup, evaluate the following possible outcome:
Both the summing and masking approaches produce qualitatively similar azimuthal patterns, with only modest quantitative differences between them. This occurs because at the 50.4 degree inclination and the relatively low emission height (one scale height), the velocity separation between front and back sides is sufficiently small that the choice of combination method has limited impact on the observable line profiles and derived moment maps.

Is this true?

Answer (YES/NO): NO